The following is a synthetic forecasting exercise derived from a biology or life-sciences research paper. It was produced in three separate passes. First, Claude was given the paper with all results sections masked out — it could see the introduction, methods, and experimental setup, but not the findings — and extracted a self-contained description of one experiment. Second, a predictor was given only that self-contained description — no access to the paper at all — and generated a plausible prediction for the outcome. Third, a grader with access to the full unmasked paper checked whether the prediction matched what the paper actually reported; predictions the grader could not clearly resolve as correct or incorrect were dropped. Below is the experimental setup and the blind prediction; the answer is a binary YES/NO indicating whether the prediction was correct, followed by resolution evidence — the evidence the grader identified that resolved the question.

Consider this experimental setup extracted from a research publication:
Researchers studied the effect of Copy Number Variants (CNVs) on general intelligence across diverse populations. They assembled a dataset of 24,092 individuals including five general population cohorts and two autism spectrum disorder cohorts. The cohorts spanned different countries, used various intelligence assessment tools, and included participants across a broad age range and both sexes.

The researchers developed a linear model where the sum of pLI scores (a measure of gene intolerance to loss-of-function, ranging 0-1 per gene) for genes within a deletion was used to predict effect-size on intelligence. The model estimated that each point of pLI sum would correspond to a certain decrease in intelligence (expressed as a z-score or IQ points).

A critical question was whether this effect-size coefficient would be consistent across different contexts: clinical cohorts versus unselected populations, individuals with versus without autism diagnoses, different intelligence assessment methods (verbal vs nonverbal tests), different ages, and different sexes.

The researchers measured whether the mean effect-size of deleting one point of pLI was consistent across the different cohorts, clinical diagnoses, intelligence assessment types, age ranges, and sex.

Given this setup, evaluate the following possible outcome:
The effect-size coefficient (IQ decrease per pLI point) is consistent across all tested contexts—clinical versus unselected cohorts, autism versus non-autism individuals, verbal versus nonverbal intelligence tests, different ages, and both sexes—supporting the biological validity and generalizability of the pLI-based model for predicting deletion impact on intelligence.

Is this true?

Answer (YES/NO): NO